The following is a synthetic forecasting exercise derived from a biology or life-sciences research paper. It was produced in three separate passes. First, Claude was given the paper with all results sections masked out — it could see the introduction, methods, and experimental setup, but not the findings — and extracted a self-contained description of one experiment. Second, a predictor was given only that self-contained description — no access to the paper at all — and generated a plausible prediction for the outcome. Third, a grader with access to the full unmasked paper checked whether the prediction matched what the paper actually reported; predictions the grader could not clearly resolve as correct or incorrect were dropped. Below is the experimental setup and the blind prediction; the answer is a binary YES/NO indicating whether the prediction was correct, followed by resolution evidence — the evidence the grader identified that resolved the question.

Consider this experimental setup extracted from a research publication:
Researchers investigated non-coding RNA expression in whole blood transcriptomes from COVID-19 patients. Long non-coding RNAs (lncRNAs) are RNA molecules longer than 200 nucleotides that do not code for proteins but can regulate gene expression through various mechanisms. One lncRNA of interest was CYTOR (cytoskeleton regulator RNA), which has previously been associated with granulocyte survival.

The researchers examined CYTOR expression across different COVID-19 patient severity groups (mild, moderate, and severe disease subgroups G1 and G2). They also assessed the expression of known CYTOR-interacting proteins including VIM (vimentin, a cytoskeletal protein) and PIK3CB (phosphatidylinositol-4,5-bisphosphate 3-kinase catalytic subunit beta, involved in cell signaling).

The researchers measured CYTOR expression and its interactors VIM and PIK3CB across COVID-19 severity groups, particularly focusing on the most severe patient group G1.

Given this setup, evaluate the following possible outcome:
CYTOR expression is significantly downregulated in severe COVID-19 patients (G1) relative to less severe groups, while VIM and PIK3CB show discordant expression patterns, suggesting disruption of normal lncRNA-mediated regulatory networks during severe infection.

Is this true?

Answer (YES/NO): NO